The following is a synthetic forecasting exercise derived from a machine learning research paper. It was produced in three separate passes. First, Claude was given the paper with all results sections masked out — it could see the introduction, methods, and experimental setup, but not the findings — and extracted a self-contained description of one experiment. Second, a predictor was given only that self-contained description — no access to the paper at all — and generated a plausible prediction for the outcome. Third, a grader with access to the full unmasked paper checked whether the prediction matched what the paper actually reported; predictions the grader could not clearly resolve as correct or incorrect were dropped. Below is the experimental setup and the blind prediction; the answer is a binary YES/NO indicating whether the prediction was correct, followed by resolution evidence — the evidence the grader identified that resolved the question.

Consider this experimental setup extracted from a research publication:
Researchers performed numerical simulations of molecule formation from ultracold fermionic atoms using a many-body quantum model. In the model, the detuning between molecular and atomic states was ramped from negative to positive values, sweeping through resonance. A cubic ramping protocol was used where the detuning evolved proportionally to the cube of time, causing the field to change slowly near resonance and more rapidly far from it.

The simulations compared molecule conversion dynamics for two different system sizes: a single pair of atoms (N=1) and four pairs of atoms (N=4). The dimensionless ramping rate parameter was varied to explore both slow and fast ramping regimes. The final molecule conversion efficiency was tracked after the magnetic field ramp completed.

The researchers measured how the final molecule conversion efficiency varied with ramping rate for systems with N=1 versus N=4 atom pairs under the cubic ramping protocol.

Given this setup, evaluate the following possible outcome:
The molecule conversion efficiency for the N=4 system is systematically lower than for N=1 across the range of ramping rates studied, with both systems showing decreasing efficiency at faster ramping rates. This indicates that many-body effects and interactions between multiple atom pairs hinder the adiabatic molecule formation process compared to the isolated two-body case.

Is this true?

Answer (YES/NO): NO